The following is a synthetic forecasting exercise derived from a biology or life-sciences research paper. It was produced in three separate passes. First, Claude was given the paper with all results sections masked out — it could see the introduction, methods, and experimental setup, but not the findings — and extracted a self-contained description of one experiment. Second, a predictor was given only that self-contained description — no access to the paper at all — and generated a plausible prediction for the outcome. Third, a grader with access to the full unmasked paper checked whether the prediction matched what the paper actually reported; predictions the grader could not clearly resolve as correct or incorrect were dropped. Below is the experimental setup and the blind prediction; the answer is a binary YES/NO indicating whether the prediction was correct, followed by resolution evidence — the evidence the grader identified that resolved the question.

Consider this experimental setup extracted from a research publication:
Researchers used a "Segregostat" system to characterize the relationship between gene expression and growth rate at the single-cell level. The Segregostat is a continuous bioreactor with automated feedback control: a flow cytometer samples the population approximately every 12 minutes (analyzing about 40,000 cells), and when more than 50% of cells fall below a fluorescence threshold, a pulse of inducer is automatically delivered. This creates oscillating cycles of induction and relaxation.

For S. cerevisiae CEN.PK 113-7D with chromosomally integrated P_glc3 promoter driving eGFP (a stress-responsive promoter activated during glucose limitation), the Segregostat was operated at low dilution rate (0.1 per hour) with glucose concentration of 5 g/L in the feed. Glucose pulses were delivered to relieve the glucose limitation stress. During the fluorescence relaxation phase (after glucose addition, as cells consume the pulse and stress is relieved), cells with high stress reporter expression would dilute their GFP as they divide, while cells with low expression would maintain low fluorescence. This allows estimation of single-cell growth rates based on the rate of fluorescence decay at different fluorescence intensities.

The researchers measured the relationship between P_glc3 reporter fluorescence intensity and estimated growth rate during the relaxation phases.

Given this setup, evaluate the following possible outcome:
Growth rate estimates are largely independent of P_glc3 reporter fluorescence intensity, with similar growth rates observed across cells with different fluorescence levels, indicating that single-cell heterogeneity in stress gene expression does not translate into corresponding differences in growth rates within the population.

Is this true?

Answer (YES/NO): NO